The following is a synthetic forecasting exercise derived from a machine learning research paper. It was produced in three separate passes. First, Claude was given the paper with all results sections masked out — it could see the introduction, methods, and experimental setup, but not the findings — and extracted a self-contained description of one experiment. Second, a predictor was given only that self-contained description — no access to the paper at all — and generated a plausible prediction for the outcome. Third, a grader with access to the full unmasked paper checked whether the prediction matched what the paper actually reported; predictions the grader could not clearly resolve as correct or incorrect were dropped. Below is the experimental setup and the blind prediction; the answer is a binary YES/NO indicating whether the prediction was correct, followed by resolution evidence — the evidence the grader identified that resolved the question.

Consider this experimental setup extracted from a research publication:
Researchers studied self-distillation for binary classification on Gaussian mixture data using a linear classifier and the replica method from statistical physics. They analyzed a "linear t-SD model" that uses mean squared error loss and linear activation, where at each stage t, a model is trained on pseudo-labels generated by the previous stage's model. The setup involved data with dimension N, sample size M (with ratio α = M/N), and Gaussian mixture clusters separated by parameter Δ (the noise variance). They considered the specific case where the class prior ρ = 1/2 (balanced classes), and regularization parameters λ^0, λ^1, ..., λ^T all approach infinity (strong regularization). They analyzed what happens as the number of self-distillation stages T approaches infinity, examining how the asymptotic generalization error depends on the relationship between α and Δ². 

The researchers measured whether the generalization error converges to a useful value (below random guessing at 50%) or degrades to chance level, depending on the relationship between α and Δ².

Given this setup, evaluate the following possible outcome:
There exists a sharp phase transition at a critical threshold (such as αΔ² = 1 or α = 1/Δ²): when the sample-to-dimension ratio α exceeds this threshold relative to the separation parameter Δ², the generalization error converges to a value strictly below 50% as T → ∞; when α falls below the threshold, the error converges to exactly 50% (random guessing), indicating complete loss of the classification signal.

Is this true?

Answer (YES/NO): NO